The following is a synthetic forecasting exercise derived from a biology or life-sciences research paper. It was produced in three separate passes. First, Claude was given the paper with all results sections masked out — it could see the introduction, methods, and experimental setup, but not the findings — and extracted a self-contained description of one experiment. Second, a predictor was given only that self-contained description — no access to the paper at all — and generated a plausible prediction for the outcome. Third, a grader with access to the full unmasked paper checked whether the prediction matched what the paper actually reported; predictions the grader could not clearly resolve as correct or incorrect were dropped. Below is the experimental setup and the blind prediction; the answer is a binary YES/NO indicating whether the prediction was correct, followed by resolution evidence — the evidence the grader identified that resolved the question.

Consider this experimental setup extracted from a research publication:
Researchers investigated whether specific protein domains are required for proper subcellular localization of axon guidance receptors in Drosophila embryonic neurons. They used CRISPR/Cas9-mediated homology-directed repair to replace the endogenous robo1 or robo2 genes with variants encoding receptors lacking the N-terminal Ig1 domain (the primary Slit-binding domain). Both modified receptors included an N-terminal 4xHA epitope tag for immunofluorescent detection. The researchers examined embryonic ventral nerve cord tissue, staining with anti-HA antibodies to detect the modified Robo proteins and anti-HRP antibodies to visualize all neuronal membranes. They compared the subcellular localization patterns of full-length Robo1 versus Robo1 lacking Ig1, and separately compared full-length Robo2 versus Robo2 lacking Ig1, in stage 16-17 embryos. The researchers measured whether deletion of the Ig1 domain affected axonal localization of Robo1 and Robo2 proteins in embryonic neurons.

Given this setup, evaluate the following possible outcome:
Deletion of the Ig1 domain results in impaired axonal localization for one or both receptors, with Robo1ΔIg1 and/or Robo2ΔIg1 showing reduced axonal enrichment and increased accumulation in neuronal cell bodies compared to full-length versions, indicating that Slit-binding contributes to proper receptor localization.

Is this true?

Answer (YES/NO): YES